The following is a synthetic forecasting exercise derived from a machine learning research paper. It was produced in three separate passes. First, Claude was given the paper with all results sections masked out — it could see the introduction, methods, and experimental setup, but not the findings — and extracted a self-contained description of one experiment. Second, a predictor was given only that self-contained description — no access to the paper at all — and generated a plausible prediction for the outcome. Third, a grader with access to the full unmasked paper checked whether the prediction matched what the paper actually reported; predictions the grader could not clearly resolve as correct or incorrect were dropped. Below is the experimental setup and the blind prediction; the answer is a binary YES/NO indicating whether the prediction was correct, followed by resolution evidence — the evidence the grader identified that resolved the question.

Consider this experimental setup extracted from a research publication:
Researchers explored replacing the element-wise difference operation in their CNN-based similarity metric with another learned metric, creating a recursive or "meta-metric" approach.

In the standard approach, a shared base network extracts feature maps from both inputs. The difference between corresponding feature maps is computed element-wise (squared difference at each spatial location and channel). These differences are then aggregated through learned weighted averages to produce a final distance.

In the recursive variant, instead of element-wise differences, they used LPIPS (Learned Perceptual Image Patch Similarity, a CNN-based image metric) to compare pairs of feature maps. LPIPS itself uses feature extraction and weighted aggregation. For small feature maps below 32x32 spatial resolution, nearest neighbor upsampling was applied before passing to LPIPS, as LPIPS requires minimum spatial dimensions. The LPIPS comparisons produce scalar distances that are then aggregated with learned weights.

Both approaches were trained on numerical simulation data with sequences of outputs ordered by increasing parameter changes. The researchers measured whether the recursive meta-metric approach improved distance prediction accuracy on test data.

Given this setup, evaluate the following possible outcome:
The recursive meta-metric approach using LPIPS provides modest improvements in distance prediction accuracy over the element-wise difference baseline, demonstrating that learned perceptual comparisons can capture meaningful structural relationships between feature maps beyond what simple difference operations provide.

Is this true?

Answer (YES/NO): NO